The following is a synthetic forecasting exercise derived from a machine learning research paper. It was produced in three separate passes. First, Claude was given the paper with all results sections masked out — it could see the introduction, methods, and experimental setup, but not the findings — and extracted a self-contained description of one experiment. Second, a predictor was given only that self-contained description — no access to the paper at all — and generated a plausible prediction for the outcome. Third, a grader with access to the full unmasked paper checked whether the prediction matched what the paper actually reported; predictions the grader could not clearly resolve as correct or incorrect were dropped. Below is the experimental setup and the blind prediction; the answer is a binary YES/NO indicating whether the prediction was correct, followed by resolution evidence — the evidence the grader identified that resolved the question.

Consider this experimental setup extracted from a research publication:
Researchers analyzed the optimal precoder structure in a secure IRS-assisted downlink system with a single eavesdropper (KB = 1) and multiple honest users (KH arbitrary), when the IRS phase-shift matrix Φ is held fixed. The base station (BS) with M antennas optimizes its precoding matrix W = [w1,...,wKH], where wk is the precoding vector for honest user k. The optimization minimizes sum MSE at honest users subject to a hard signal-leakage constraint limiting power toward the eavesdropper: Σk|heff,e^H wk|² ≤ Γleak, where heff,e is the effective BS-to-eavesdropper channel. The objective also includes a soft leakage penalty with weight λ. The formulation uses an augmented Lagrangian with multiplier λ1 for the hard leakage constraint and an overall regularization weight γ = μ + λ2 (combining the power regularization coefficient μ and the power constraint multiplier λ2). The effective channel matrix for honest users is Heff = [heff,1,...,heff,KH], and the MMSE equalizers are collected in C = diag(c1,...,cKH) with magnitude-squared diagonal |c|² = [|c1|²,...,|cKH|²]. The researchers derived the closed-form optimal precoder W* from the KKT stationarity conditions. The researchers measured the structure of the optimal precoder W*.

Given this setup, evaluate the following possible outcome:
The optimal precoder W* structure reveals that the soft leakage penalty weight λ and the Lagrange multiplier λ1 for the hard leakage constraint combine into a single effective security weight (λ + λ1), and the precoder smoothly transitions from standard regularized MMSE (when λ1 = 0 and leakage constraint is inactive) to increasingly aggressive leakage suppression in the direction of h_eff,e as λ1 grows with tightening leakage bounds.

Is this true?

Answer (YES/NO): NO